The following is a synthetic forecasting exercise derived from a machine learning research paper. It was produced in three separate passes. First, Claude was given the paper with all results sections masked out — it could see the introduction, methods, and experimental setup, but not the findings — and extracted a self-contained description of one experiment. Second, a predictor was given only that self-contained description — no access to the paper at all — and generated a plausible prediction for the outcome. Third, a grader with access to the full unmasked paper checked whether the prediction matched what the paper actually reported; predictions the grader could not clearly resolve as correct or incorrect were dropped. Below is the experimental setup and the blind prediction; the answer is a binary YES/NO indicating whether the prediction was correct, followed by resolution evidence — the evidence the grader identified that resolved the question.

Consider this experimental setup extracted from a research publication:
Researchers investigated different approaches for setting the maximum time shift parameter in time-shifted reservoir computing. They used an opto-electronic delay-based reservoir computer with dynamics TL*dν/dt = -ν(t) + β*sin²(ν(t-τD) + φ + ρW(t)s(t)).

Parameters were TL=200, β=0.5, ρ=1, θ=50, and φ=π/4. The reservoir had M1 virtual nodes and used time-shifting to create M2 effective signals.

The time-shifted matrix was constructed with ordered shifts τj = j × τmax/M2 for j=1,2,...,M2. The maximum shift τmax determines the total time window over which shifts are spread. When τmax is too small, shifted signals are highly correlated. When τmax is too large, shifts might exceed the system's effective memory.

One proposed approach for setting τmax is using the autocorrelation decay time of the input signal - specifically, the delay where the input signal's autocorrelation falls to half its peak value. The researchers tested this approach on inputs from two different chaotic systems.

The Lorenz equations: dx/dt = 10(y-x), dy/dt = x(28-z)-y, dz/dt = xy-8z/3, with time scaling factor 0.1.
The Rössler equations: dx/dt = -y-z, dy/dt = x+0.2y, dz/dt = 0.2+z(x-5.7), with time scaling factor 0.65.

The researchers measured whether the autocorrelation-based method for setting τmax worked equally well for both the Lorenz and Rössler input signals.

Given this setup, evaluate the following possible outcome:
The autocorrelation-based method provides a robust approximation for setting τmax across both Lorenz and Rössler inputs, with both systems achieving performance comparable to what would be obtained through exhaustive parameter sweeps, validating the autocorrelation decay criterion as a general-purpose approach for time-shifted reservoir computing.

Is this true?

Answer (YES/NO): NO